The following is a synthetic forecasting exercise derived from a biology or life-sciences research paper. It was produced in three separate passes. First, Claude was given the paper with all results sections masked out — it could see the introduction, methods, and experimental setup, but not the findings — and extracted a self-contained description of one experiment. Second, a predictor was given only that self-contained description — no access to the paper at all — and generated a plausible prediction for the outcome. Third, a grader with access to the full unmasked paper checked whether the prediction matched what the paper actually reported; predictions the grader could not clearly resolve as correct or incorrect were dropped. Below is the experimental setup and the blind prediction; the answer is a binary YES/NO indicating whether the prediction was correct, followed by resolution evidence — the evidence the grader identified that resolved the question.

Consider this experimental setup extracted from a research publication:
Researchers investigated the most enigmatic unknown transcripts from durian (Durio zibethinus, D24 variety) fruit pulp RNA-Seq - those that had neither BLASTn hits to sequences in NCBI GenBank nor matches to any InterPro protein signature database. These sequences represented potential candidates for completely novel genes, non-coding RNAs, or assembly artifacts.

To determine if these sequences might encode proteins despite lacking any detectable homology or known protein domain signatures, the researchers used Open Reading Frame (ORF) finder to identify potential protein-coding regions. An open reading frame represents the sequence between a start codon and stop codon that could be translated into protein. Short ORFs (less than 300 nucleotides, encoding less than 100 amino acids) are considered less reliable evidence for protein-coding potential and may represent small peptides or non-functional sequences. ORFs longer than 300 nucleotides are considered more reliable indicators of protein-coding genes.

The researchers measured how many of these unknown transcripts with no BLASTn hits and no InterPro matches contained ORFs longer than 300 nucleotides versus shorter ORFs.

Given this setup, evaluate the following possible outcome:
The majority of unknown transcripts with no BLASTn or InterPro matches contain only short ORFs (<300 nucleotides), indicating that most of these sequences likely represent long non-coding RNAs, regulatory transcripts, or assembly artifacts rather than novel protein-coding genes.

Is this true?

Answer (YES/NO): YES